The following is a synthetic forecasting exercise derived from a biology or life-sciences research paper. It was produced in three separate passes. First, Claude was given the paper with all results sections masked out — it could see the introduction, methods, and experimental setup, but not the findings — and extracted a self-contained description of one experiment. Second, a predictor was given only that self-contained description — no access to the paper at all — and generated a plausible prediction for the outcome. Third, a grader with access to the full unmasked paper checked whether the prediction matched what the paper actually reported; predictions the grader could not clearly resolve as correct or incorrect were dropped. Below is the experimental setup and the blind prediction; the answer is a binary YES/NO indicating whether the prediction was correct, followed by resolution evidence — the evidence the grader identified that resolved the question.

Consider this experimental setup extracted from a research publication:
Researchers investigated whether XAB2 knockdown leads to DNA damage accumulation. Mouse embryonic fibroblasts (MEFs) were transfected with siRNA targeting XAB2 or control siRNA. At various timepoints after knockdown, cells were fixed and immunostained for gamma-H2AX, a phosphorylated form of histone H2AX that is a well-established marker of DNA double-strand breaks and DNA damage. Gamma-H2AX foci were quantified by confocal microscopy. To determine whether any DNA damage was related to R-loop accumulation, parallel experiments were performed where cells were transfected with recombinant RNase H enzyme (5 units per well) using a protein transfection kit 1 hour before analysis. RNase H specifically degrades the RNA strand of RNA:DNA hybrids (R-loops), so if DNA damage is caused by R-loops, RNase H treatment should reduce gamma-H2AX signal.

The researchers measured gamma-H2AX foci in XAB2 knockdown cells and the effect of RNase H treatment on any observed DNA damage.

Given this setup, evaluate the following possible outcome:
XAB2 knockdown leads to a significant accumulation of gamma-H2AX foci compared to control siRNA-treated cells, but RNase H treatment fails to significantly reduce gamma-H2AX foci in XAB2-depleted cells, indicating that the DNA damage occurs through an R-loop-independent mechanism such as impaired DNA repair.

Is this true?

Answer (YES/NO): NO